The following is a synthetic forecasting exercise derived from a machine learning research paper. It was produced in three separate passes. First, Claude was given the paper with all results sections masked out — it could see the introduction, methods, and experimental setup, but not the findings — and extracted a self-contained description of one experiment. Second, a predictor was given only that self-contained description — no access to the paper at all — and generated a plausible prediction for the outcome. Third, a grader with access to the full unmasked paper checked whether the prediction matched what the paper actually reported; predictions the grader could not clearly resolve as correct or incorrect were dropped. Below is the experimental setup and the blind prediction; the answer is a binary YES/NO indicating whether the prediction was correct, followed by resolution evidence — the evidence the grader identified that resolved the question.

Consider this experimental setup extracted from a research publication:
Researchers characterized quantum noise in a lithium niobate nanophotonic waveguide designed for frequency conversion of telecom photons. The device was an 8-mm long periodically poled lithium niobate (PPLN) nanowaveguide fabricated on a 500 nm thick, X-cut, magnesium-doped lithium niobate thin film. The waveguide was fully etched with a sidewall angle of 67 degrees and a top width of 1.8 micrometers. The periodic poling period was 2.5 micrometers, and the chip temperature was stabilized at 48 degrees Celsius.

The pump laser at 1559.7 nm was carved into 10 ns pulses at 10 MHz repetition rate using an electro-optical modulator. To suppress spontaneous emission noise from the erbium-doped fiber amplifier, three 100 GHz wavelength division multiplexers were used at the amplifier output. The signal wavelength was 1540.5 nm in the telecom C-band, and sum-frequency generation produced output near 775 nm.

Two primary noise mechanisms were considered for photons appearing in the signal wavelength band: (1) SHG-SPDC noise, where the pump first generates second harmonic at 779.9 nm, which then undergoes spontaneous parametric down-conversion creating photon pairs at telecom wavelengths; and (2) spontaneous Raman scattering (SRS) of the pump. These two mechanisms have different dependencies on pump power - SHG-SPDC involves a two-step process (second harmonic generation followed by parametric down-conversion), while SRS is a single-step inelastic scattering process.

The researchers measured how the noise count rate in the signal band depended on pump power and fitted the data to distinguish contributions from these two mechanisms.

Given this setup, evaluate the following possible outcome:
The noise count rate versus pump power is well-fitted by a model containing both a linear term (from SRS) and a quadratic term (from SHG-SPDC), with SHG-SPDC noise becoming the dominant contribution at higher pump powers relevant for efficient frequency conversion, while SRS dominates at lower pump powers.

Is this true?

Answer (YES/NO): YES